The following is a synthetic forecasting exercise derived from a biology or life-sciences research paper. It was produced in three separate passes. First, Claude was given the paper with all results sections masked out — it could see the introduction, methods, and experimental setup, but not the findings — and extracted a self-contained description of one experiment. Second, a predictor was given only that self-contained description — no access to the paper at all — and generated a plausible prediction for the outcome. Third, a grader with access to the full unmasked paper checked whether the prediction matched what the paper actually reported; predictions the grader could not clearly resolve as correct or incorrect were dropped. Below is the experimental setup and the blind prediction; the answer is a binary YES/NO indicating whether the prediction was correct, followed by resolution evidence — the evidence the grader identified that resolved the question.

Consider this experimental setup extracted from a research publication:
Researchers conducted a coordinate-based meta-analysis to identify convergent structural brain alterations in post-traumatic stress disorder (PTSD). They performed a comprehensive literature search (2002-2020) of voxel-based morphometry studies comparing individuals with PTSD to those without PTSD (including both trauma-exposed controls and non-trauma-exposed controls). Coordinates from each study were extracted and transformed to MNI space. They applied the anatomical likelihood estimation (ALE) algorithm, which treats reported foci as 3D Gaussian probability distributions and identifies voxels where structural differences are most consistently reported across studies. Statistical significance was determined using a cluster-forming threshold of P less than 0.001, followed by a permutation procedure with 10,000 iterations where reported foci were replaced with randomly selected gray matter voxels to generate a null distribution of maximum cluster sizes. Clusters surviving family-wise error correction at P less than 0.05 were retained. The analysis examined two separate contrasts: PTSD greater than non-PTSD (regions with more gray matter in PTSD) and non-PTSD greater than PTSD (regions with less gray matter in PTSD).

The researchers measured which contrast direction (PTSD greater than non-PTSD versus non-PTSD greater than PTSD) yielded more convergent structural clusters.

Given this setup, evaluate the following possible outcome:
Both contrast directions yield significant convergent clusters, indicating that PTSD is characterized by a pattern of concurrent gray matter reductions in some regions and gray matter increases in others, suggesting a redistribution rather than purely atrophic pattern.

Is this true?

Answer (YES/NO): NO